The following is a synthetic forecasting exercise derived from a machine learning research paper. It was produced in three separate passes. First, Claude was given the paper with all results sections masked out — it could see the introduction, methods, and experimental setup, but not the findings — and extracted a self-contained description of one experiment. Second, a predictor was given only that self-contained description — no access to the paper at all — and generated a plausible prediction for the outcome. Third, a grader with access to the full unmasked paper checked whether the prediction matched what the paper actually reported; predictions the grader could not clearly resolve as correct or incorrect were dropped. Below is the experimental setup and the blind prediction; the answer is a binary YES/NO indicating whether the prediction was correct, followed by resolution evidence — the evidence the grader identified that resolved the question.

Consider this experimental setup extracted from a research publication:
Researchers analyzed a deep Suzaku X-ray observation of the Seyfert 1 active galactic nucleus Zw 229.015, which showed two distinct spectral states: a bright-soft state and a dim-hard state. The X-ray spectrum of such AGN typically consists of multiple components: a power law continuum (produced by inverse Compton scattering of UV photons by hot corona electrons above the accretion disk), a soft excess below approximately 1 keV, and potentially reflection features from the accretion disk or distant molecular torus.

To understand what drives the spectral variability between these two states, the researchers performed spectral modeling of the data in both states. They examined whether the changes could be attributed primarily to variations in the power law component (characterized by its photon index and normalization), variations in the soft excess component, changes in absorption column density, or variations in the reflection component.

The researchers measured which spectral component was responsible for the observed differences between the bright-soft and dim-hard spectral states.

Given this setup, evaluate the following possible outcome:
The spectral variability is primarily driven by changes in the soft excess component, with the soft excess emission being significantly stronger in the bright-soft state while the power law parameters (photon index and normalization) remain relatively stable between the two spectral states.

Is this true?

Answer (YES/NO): NO